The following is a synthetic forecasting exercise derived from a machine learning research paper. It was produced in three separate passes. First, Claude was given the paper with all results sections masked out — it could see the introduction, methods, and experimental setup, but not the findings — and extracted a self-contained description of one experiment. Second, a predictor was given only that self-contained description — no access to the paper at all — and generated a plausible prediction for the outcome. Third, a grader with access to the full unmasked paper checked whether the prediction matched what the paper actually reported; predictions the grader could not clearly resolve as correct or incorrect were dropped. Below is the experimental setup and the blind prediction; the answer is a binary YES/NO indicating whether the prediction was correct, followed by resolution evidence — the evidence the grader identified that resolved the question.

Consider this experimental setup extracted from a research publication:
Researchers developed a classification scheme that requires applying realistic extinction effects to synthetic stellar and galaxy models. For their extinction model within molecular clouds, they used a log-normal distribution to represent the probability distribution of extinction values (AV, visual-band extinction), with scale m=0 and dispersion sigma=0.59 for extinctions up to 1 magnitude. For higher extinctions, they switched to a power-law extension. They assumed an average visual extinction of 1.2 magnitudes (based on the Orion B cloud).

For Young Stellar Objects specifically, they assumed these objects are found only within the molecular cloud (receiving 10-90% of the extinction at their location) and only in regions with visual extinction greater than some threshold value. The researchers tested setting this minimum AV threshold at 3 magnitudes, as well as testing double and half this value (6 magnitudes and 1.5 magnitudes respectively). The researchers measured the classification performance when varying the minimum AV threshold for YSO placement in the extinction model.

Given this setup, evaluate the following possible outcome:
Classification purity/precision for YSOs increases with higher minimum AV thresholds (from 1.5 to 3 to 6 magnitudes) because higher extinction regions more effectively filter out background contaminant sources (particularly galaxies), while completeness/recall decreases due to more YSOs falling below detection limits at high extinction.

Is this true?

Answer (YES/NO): NO